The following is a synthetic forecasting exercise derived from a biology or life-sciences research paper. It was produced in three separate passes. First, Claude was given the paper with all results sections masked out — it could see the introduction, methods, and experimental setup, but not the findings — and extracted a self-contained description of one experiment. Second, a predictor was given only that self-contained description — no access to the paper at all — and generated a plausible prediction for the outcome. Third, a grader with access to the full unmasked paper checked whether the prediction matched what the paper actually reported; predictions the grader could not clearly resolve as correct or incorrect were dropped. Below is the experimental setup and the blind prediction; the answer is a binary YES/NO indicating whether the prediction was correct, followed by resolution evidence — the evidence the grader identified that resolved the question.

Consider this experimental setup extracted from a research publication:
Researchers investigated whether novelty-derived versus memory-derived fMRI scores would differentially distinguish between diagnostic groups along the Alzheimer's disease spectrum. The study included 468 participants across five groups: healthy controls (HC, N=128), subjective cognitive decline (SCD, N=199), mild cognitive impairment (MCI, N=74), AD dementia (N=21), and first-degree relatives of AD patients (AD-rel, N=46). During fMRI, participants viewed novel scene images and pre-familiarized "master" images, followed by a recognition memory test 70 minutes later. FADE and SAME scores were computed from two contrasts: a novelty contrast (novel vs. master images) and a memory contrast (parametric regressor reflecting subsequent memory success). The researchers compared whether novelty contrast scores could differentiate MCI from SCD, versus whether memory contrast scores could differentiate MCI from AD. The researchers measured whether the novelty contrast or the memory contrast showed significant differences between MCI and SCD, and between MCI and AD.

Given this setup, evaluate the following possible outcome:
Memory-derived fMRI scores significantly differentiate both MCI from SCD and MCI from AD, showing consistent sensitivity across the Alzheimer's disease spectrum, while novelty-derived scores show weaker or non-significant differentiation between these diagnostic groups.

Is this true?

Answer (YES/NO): NO